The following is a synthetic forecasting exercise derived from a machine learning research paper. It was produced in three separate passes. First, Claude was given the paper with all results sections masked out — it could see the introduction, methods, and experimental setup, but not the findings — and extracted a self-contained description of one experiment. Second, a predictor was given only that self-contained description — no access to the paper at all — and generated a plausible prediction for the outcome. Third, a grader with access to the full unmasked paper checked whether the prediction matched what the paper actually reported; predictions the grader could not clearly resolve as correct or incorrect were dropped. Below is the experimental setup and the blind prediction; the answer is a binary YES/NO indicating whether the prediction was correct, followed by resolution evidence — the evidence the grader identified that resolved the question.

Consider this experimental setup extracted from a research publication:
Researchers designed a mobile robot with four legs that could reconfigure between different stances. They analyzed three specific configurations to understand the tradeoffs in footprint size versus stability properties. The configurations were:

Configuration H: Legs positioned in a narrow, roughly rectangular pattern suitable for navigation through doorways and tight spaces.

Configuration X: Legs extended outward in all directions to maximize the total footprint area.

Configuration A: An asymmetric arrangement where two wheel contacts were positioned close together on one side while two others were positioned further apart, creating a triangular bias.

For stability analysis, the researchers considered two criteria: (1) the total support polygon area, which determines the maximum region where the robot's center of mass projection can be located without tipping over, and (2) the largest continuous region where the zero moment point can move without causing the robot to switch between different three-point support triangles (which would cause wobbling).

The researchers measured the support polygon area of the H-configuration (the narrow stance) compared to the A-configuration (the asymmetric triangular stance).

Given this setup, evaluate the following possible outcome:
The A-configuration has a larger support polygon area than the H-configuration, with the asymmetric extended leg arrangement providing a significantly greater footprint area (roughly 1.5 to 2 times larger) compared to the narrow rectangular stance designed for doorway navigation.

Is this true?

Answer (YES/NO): NO